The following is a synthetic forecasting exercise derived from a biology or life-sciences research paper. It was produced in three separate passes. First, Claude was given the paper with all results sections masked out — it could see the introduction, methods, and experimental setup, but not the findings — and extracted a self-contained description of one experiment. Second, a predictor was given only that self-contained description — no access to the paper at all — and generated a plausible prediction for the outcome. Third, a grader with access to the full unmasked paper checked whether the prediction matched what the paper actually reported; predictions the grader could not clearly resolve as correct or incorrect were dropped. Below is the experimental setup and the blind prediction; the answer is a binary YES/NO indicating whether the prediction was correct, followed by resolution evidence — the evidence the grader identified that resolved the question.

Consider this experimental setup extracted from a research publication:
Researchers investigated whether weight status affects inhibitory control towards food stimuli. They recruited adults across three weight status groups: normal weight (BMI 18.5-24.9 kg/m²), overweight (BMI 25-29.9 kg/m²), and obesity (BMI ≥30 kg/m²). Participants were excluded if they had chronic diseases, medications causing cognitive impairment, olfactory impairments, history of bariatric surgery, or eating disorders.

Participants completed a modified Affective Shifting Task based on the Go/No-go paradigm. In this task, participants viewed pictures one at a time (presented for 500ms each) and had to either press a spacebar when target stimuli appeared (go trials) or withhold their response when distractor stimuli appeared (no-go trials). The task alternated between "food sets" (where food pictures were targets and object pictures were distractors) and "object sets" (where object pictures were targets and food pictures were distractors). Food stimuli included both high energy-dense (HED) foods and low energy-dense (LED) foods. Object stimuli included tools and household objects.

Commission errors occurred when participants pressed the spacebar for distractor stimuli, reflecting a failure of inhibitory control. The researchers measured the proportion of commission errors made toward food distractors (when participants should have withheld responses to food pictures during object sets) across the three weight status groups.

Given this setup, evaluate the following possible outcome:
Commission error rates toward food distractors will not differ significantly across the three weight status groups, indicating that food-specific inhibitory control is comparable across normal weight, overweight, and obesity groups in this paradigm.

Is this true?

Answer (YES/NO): YES